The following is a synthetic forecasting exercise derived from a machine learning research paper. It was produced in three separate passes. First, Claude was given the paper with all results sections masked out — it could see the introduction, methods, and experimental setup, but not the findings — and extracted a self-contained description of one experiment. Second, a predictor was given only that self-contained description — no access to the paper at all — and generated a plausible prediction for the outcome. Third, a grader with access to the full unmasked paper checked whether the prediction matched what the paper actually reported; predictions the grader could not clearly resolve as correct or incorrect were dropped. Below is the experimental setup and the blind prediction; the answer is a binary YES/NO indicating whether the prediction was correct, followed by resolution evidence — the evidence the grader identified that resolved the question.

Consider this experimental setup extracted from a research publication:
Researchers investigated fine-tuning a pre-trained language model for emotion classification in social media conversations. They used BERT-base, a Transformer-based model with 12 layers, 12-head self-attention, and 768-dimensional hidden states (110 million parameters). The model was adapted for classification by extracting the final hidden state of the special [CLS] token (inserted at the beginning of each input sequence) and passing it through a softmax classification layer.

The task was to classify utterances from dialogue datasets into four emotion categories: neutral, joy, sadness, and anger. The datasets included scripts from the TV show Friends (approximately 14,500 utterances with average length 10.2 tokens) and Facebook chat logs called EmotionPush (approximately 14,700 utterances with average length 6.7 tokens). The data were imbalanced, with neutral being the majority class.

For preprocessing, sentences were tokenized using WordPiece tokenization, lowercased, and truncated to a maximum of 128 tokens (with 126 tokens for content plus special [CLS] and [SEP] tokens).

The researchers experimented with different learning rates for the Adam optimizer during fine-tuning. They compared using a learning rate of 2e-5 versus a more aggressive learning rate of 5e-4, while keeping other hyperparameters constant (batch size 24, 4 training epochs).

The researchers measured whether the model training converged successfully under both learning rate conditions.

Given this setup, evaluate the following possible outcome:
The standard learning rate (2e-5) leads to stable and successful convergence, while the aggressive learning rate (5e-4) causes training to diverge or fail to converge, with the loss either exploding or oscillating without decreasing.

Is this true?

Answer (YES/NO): YES